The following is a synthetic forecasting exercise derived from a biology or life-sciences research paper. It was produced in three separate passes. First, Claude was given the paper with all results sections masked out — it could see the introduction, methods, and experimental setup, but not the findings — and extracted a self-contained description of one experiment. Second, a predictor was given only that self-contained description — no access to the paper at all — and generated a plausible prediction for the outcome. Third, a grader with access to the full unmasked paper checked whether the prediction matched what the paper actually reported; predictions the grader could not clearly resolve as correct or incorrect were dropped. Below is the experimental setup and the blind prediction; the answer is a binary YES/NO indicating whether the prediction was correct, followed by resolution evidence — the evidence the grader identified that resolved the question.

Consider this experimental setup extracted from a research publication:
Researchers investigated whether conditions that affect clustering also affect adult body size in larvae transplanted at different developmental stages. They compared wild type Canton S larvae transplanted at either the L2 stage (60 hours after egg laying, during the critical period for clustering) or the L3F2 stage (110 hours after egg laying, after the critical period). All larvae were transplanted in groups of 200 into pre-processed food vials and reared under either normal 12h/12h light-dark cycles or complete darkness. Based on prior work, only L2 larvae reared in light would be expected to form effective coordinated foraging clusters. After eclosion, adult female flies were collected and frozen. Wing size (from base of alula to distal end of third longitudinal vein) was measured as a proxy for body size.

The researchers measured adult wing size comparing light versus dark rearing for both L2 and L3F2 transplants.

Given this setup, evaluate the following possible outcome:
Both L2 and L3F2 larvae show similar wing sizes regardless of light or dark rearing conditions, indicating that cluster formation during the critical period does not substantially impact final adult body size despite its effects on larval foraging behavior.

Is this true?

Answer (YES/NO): NO